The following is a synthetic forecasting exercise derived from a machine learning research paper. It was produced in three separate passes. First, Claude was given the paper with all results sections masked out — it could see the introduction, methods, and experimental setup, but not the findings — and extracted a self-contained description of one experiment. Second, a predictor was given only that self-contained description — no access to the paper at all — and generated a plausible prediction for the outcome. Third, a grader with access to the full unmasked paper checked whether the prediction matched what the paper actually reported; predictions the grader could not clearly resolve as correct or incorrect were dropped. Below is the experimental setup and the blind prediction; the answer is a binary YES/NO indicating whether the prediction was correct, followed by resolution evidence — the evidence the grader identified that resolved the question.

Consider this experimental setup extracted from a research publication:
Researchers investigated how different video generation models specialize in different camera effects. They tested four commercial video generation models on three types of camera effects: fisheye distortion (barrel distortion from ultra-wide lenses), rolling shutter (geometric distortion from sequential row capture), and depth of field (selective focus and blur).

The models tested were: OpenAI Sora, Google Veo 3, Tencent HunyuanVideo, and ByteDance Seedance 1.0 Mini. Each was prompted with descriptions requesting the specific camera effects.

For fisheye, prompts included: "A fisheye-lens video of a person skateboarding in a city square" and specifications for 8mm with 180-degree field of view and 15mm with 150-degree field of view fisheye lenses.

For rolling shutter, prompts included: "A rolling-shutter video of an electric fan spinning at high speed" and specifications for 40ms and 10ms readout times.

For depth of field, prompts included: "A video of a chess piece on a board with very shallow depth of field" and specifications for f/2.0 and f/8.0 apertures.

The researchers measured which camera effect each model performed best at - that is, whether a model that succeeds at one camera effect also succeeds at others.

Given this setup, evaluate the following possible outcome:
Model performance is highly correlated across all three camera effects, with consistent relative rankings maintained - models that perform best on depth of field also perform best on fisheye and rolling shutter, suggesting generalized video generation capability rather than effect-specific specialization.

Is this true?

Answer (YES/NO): NO